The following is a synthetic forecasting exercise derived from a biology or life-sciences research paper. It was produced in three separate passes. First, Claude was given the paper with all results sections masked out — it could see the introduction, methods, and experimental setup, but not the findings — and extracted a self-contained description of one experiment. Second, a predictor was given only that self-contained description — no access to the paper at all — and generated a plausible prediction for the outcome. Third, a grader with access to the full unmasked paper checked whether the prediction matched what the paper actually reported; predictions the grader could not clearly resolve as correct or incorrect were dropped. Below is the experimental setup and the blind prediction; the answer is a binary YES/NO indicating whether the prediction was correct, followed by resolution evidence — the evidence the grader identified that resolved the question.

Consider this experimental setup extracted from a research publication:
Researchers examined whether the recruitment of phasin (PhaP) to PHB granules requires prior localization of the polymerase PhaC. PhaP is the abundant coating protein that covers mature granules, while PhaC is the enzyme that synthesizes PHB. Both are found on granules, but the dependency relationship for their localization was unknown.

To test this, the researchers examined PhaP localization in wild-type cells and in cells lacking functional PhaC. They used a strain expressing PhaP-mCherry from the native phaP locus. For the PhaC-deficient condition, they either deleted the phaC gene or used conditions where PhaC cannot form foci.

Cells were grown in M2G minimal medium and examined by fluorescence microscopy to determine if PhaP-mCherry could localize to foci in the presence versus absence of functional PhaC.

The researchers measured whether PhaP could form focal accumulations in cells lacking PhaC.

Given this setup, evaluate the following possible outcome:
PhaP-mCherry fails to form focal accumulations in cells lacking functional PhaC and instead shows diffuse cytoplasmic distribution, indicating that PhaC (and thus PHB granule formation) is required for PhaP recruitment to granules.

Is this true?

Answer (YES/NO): YES